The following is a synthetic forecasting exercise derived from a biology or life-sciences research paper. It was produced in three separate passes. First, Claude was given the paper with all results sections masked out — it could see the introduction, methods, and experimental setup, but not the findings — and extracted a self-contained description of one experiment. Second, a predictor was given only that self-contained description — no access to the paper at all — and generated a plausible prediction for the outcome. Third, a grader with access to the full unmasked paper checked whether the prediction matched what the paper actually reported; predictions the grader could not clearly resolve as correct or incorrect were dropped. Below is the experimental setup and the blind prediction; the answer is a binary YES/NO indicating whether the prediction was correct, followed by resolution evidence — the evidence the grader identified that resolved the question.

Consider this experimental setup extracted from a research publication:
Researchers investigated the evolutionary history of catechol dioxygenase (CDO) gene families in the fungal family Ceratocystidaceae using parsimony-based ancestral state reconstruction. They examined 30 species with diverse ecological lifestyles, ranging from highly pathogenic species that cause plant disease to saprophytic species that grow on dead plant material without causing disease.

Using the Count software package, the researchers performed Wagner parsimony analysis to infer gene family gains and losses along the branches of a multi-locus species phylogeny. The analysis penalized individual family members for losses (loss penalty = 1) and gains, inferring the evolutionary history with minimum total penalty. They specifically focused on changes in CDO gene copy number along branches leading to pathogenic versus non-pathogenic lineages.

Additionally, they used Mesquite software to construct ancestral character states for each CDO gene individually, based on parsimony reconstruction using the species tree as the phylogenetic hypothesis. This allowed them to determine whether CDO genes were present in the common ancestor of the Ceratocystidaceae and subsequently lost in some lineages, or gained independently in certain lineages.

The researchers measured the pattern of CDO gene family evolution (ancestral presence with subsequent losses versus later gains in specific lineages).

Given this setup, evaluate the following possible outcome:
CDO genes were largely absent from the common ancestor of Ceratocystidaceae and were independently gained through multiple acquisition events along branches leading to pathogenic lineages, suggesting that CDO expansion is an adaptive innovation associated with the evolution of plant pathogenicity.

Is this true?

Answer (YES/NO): NO